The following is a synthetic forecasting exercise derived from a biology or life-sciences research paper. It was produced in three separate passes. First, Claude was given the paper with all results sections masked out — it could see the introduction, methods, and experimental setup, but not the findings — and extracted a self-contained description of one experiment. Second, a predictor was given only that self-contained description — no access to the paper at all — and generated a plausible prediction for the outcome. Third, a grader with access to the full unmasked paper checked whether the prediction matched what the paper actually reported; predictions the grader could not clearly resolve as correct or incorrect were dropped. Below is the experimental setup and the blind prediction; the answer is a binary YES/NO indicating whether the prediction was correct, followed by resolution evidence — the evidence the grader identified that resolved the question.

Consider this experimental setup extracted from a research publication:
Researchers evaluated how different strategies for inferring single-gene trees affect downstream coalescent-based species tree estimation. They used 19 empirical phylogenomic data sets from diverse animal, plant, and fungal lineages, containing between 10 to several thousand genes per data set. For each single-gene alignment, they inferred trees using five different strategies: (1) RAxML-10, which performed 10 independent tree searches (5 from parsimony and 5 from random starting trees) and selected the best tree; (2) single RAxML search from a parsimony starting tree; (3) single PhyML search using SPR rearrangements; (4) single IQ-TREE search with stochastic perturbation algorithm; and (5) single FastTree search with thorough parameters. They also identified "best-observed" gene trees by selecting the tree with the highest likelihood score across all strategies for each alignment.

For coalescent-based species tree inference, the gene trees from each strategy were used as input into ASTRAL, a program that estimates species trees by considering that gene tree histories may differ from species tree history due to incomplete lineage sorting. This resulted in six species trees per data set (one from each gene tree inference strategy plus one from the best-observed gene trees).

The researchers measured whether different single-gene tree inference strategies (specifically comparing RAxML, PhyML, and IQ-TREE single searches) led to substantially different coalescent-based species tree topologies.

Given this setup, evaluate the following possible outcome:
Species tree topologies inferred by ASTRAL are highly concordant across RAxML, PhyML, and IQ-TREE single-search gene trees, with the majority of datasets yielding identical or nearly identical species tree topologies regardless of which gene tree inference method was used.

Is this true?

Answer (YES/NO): YES